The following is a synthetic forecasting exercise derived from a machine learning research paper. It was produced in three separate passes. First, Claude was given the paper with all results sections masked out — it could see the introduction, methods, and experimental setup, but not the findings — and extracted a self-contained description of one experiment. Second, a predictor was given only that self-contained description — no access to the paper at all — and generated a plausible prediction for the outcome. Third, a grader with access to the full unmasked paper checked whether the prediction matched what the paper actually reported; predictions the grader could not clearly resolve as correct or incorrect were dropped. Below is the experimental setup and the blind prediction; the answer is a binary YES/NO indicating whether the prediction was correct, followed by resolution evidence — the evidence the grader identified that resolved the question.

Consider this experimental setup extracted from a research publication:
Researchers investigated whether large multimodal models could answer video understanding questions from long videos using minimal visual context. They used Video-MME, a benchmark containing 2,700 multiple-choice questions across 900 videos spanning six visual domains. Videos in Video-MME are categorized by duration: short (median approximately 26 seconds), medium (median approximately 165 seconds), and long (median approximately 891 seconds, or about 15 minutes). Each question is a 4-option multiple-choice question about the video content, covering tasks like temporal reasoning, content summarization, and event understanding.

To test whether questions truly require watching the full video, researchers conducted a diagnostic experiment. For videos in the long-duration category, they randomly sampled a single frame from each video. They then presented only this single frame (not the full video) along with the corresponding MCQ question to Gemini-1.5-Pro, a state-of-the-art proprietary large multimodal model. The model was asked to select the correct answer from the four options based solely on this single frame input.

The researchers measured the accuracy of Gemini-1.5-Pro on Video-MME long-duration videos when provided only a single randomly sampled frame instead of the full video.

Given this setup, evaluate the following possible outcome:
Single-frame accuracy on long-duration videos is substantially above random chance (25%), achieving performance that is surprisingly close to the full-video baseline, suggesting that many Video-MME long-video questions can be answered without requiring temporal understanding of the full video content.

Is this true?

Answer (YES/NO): YES